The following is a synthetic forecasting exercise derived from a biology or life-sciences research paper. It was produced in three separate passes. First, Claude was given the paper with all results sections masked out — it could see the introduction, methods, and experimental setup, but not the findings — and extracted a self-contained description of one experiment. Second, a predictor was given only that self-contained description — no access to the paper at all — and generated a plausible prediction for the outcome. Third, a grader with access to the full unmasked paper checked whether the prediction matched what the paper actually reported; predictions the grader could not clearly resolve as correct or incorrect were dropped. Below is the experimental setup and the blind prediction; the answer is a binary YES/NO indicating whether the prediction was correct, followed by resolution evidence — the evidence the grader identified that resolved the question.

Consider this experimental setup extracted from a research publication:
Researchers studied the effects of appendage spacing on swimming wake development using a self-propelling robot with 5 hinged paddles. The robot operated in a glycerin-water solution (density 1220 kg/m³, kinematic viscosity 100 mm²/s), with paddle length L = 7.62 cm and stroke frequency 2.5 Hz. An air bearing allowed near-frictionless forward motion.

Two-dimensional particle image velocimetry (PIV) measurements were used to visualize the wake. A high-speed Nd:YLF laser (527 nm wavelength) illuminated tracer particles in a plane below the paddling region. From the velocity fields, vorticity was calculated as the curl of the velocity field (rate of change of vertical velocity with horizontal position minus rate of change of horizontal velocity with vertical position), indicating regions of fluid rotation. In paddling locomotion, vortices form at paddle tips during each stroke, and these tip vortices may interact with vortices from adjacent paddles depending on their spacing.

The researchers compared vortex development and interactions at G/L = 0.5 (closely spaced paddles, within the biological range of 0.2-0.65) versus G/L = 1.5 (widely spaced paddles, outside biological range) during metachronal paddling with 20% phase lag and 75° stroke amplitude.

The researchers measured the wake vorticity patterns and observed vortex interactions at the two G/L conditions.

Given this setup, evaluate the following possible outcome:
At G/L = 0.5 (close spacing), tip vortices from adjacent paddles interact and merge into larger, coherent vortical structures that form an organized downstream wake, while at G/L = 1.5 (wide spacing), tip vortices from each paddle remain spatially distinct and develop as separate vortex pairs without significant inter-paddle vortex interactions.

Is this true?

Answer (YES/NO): YES